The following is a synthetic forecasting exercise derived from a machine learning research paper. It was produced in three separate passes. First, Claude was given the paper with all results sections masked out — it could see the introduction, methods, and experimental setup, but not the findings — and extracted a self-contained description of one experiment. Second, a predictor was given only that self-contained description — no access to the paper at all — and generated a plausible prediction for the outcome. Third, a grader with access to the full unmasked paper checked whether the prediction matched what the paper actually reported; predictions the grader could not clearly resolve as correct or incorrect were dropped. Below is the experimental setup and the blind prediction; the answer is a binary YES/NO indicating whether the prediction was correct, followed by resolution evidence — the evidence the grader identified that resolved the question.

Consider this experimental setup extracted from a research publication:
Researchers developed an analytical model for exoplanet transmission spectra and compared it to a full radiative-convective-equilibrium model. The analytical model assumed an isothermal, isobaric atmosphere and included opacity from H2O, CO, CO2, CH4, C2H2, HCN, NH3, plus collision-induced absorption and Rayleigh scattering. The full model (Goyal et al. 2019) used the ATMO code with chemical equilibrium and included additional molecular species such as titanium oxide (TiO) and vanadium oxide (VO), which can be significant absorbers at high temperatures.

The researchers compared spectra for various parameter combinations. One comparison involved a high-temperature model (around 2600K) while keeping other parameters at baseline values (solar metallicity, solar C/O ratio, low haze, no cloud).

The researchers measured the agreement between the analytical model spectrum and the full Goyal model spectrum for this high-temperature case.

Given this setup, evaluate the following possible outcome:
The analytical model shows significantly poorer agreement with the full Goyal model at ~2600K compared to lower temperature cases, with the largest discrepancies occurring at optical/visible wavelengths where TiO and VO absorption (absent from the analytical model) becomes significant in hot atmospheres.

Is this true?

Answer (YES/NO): YES